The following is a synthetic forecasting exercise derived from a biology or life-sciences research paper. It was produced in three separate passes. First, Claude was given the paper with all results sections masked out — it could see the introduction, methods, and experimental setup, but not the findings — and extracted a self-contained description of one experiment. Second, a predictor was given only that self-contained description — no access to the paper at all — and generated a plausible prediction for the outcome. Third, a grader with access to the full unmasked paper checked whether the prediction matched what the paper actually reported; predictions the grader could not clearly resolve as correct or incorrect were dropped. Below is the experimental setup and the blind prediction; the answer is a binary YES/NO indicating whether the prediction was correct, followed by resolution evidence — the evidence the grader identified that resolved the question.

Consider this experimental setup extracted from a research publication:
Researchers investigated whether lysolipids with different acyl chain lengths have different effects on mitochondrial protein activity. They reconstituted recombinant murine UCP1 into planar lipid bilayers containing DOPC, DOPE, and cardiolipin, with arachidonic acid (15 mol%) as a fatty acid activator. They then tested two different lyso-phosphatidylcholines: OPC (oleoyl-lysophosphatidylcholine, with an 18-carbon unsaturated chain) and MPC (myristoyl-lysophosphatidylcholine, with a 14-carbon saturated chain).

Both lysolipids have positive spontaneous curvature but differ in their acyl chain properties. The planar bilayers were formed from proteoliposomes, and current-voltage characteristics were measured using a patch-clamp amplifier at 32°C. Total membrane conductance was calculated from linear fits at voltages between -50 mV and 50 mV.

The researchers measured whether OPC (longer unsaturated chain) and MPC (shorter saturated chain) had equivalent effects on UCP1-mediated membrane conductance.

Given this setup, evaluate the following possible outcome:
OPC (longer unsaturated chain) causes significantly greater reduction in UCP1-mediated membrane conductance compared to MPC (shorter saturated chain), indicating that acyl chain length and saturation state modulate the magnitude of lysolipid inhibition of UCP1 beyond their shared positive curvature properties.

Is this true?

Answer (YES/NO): NO